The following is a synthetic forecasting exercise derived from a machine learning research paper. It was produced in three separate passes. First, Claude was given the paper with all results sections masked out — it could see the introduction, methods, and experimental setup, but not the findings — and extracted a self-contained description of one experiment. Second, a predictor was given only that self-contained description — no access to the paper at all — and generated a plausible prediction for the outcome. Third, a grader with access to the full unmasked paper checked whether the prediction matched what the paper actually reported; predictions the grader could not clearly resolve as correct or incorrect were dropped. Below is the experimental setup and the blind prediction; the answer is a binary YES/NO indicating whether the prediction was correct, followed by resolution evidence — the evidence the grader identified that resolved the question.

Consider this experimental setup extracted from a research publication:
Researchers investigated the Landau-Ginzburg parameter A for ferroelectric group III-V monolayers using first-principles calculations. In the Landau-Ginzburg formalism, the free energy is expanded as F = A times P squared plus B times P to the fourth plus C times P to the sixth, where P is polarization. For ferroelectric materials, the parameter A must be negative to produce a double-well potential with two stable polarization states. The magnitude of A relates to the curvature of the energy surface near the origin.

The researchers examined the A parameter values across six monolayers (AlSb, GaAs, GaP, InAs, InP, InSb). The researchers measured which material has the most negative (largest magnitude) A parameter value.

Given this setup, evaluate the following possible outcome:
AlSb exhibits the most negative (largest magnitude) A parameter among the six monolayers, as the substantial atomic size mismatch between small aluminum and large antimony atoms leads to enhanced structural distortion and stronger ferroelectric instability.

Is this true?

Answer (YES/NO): NO